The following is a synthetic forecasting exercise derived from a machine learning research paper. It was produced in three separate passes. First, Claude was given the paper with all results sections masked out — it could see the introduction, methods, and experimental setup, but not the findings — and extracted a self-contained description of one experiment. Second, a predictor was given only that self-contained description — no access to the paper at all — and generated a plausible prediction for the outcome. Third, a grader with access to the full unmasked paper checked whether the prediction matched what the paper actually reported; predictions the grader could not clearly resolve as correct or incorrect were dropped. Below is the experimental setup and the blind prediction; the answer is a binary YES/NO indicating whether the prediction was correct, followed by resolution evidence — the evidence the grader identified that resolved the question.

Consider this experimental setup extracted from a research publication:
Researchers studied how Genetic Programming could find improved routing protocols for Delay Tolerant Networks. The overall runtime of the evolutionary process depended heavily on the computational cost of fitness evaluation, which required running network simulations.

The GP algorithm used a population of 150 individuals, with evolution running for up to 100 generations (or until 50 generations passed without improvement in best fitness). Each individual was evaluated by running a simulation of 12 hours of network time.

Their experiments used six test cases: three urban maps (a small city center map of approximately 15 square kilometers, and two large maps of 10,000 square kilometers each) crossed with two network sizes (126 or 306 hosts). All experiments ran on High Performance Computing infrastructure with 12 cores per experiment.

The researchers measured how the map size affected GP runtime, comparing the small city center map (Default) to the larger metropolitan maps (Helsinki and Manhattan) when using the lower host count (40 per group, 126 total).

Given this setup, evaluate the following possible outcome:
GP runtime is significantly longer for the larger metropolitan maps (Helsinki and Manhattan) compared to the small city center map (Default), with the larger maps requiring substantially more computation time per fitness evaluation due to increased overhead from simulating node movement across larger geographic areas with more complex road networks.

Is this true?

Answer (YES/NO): YES